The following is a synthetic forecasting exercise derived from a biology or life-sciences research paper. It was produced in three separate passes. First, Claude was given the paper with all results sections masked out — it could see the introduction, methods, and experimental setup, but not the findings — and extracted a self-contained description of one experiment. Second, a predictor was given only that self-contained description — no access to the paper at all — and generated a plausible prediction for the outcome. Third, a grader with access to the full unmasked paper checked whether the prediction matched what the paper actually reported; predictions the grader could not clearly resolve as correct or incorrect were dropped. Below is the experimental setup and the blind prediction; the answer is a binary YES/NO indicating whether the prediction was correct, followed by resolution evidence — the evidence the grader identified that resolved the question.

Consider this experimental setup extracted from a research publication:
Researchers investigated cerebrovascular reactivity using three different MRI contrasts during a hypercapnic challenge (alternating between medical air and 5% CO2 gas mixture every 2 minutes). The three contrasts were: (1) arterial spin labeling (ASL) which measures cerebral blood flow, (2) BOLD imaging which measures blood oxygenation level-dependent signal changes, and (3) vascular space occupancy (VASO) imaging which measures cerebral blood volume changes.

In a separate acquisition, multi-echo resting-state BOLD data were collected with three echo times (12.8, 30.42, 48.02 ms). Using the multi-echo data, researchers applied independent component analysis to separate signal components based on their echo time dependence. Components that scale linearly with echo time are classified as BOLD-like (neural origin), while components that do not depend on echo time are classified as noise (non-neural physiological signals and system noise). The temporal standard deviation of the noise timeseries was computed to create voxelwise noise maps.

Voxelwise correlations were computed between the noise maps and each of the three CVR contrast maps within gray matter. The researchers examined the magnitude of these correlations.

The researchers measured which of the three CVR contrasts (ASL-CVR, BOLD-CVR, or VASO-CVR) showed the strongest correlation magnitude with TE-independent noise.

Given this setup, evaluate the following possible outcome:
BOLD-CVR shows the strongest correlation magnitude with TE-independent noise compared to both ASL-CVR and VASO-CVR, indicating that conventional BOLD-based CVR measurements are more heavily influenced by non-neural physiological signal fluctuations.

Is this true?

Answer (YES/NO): YES